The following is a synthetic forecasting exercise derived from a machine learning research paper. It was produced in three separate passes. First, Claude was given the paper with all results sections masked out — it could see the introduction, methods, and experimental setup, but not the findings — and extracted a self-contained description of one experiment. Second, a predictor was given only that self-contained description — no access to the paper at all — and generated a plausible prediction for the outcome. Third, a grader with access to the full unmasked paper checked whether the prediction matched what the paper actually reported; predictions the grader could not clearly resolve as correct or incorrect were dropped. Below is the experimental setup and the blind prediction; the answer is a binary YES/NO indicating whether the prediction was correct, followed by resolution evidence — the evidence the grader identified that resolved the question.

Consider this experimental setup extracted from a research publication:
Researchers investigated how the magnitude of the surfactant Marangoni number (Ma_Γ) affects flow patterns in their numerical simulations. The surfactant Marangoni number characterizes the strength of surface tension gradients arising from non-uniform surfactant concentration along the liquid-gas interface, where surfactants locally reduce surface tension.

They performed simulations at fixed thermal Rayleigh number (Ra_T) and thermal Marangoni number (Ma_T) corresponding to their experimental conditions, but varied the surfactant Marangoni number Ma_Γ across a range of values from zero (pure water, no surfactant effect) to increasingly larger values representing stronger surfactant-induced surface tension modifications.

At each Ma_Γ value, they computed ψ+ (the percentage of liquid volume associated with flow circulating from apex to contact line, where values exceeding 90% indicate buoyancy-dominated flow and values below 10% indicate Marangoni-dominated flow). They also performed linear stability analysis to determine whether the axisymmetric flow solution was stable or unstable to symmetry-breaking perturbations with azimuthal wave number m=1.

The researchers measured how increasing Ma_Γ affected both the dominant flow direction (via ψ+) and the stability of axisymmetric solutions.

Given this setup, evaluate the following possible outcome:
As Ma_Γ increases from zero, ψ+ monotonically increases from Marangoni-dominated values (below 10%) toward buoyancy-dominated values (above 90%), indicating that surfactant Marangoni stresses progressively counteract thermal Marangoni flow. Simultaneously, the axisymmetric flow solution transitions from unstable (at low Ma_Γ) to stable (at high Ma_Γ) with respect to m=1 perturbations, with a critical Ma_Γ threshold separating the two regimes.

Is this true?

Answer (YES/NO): NO